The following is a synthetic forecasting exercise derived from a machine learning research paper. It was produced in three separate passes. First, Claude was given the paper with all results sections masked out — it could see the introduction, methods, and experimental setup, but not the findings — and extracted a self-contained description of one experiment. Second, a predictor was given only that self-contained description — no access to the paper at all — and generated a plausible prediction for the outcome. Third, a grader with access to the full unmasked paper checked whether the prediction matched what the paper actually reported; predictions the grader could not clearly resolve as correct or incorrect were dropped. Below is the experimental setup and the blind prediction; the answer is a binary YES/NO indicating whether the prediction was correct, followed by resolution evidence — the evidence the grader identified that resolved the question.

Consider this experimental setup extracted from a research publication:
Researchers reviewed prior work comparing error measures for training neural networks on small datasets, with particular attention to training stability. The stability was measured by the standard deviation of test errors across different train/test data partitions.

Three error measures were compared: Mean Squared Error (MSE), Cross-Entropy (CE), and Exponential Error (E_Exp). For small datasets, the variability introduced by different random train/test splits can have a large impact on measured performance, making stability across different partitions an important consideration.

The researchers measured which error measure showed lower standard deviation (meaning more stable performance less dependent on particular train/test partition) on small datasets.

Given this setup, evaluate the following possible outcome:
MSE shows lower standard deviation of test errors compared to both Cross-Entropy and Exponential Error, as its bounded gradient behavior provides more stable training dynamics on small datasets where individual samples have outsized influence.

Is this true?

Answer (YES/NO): NO